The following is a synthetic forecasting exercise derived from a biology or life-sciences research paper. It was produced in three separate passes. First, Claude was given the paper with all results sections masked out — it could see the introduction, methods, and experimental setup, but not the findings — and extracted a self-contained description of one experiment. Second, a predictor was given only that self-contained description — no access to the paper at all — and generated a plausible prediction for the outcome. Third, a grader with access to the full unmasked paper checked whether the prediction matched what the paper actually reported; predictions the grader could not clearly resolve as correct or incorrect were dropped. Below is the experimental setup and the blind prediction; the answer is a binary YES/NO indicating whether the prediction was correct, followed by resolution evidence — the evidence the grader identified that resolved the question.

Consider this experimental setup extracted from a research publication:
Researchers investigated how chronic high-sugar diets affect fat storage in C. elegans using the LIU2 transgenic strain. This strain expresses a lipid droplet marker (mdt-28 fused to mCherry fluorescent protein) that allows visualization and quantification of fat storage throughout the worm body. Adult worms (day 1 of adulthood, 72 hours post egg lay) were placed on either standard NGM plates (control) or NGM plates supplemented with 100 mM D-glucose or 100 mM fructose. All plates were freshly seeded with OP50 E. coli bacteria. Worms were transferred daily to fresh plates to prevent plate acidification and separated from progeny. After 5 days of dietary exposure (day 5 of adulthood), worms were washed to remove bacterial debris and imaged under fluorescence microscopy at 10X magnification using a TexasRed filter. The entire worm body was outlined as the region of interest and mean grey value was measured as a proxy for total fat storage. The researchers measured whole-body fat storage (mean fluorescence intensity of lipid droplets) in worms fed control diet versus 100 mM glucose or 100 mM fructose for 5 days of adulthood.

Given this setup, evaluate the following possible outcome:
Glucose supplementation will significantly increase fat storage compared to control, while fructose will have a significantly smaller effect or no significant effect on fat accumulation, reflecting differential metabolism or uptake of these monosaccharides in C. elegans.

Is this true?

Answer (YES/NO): YES